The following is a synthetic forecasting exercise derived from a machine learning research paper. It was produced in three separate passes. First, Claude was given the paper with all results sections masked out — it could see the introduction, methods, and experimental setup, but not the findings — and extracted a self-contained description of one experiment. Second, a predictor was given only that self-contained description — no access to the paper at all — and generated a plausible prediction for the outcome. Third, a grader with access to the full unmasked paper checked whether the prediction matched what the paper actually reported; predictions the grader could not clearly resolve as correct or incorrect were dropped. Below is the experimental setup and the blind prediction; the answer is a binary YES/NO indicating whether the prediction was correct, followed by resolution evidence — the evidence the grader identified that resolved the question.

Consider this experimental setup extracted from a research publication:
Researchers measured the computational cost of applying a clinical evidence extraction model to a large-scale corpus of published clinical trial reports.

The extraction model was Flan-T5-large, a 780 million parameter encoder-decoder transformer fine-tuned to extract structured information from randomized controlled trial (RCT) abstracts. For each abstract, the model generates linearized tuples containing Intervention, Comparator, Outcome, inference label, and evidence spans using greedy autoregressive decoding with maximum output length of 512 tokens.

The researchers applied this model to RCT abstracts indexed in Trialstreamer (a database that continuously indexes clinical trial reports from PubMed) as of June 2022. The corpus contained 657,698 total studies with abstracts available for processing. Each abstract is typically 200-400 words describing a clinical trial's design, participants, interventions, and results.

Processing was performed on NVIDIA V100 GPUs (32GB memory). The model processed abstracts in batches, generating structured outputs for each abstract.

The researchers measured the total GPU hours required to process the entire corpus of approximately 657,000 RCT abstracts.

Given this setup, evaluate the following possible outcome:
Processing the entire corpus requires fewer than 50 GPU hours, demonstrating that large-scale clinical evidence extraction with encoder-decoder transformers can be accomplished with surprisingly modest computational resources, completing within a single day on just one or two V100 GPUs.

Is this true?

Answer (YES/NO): NO